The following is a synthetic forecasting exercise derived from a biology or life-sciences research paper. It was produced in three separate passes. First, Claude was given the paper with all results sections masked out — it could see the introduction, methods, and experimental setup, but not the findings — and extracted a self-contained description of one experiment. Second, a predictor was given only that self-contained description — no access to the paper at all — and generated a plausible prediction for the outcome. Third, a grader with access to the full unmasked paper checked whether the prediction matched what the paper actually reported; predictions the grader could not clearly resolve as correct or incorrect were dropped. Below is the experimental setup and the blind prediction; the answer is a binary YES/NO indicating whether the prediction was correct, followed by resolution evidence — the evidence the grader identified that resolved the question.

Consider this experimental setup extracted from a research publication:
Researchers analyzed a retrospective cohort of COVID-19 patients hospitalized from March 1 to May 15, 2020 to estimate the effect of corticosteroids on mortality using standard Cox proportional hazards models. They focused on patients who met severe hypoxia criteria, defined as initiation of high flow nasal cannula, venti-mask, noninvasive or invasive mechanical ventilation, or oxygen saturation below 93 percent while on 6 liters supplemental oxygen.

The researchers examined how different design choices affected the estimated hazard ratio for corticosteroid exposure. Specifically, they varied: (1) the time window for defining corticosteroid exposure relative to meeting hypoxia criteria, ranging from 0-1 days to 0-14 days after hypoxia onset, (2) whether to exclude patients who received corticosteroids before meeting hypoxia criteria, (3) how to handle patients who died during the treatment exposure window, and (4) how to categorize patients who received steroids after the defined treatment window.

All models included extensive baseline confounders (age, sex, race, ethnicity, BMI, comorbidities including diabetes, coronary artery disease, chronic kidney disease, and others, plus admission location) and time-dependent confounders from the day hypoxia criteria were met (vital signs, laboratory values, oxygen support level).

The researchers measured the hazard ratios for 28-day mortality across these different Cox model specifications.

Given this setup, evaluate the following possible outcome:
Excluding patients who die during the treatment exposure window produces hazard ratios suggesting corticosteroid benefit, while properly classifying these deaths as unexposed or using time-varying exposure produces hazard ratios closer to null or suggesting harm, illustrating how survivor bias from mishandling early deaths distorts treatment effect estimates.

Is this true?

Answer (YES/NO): YES